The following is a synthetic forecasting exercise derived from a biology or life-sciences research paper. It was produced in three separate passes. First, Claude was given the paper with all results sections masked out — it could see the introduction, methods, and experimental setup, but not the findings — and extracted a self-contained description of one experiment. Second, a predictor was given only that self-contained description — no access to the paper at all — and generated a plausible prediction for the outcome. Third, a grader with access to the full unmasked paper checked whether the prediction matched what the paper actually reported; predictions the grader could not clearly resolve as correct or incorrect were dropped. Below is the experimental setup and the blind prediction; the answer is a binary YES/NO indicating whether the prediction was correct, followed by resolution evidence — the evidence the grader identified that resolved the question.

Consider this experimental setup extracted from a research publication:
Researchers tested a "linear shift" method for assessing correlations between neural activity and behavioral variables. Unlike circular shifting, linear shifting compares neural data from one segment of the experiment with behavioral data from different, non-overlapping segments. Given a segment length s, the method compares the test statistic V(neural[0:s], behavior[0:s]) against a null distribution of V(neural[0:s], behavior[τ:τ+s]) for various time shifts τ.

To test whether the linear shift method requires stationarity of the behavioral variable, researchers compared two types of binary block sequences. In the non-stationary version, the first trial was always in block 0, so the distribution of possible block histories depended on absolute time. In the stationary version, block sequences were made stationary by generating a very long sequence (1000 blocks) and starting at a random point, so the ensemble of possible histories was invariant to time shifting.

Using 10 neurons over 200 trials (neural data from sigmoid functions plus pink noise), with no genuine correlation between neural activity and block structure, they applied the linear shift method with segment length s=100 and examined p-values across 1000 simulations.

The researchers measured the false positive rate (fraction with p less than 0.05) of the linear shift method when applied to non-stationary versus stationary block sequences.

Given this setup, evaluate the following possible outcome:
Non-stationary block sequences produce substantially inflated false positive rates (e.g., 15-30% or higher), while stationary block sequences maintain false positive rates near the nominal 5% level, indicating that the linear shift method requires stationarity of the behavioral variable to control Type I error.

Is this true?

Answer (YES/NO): NO